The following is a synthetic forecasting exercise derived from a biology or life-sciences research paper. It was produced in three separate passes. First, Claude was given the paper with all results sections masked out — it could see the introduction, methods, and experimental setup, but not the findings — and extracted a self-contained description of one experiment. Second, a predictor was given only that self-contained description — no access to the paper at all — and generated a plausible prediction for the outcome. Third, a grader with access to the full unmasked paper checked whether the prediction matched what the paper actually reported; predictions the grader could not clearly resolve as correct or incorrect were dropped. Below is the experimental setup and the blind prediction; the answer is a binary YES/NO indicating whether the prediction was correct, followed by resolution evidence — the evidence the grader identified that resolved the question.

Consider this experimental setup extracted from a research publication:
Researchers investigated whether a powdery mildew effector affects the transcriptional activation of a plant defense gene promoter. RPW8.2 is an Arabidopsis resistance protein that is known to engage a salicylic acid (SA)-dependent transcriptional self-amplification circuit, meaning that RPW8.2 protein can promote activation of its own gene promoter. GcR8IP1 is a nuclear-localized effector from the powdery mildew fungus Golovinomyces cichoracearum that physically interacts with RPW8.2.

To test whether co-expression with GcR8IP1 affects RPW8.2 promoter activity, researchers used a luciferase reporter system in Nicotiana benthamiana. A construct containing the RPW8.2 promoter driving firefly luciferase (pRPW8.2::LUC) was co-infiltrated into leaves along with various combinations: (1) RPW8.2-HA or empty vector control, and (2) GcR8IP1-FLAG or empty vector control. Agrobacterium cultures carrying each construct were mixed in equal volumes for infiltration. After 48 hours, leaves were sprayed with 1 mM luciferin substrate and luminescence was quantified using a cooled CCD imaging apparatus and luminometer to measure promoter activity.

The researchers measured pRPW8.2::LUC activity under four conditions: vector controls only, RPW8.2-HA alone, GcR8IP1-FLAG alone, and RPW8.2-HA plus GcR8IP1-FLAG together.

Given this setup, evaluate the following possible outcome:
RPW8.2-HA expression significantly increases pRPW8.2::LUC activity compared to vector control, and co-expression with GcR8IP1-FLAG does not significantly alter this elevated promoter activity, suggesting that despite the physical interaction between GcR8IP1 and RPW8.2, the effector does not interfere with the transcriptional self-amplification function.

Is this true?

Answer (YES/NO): NO